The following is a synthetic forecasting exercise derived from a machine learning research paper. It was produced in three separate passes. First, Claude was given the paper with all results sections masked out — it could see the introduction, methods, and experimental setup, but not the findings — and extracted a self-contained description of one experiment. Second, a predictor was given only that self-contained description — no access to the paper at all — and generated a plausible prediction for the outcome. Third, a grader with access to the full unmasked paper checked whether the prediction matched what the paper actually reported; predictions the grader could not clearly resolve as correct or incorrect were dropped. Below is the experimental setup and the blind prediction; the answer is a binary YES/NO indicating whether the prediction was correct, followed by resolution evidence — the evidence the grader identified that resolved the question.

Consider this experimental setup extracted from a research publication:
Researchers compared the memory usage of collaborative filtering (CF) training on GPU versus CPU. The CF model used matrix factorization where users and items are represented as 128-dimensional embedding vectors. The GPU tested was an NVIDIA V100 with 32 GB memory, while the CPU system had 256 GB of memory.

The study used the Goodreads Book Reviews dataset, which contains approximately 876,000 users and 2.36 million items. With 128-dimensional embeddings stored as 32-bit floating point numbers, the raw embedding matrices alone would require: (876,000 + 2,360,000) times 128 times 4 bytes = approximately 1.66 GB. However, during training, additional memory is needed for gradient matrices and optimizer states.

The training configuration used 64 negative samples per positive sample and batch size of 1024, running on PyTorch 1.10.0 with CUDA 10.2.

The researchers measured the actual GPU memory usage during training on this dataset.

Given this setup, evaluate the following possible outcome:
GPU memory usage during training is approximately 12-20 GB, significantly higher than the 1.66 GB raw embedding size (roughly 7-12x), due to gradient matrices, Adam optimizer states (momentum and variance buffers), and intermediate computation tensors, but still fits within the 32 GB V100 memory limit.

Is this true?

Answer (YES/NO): NO